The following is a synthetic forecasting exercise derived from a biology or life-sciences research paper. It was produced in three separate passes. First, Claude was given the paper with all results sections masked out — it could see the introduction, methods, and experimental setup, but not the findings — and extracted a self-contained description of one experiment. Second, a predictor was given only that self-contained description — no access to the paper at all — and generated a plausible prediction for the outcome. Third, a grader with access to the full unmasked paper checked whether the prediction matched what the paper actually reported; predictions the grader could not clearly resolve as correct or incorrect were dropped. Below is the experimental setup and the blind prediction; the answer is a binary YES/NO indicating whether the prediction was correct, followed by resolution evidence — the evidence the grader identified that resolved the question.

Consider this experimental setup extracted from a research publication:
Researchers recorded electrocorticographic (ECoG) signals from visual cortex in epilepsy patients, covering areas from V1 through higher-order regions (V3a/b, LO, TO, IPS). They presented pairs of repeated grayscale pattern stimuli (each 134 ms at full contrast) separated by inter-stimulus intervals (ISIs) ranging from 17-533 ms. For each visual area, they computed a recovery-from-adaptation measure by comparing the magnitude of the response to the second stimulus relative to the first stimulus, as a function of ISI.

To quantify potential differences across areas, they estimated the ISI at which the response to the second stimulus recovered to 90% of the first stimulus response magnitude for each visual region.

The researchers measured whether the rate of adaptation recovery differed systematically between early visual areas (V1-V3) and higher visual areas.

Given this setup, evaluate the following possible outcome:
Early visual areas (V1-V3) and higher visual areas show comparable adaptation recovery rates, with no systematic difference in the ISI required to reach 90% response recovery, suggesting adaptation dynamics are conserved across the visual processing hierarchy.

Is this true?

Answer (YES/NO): YES